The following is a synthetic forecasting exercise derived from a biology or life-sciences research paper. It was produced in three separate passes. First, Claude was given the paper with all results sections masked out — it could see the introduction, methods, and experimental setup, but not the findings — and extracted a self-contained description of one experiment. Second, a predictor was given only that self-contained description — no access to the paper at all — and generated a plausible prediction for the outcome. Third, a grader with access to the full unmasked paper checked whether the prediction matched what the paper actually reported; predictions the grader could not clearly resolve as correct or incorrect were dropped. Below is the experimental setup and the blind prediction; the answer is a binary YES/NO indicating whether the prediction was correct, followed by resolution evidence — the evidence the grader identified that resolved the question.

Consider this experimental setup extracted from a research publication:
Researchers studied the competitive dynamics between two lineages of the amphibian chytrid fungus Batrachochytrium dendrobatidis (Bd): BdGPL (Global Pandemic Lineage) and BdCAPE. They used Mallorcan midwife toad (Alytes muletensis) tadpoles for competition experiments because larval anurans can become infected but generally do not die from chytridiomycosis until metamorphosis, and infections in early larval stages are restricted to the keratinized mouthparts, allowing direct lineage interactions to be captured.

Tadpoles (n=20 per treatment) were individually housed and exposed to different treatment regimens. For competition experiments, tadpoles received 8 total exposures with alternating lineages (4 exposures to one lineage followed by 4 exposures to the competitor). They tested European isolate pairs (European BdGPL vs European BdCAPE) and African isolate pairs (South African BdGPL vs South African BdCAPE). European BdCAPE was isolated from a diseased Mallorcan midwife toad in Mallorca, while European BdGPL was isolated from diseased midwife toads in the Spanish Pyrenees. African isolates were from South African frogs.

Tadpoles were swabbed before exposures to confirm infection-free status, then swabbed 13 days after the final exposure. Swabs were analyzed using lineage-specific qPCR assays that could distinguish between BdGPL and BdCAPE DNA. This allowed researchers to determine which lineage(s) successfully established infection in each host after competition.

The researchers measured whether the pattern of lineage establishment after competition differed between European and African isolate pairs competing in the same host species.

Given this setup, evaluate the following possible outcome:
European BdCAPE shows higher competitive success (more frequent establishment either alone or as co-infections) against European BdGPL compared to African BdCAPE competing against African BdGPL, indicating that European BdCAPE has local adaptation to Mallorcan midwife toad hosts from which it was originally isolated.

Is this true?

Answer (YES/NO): NO